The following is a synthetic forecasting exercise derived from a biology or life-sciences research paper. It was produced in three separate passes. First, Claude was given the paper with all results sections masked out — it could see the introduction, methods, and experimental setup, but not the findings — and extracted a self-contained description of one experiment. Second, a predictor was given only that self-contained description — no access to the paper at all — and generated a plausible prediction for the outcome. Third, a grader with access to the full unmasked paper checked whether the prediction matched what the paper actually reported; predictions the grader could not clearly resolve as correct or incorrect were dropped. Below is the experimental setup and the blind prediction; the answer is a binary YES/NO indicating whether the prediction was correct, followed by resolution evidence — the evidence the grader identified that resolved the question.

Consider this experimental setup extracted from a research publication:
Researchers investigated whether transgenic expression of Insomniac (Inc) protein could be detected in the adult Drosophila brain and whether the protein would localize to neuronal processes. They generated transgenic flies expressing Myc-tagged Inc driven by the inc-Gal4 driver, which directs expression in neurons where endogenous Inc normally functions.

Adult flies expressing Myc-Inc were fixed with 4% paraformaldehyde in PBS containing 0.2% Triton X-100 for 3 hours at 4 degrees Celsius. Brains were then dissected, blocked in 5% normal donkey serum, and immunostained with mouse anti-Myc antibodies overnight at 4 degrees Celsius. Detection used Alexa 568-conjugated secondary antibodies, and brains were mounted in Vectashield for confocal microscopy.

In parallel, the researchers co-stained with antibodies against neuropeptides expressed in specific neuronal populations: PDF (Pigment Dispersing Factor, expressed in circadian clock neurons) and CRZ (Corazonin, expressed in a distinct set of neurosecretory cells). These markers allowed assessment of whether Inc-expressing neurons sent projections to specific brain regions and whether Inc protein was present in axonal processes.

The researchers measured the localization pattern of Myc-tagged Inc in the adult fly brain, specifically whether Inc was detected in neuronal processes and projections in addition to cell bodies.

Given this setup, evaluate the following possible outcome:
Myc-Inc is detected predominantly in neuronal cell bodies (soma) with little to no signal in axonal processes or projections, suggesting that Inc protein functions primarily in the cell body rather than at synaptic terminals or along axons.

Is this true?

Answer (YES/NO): NO